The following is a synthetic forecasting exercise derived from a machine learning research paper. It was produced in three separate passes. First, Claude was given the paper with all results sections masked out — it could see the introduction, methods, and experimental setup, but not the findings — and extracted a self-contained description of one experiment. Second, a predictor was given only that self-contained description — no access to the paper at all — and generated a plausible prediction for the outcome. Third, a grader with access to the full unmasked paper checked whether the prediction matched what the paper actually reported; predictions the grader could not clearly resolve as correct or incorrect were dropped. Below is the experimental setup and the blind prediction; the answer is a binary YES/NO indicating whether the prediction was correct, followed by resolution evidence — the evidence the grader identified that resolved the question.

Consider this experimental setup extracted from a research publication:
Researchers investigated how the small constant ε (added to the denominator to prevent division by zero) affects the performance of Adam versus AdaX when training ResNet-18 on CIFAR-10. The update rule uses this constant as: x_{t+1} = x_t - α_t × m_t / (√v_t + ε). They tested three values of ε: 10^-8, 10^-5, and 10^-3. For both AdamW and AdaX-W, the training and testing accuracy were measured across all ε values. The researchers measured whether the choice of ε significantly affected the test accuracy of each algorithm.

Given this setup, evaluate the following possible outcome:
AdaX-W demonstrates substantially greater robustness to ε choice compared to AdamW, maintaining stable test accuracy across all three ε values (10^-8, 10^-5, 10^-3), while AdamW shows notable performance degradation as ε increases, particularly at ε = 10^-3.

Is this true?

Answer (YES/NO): NO